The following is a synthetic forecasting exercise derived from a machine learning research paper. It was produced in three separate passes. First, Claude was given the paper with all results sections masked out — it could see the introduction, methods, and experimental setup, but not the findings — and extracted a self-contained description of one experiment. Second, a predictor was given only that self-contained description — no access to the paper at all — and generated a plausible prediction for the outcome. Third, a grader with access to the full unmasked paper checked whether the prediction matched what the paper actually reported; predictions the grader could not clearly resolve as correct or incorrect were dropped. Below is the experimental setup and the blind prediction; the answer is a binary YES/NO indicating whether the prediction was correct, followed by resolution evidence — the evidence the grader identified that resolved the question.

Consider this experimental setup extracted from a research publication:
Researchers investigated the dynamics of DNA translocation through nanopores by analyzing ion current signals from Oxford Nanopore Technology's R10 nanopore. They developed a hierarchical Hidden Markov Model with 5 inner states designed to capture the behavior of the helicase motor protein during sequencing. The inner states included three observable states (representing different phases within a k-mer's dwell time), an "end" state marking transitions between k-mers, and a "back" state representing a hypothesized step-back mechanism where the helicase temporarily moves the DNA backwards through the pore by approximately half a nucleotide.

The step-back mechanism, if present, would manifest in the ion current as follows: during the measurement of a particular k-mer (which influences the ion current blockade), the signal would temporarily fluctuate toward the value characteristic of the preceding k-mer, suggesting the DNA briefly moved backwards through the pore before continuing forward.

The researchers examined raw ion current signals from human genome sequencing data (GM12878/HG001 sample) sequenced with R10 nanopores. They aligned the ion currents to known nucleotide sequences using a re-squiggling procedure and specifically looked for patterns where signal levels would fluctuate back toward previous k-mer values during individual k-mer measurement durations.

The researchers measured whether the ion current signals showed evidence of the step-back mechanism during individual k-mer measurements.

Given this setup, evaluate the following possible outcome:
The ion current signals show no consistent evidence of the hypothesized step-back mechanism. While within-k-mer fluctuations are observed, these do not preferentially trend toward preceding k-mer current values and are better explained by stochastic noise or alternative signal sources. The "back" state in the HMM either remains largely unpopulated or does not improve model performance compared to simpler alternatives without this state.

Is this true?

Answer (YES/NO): NO